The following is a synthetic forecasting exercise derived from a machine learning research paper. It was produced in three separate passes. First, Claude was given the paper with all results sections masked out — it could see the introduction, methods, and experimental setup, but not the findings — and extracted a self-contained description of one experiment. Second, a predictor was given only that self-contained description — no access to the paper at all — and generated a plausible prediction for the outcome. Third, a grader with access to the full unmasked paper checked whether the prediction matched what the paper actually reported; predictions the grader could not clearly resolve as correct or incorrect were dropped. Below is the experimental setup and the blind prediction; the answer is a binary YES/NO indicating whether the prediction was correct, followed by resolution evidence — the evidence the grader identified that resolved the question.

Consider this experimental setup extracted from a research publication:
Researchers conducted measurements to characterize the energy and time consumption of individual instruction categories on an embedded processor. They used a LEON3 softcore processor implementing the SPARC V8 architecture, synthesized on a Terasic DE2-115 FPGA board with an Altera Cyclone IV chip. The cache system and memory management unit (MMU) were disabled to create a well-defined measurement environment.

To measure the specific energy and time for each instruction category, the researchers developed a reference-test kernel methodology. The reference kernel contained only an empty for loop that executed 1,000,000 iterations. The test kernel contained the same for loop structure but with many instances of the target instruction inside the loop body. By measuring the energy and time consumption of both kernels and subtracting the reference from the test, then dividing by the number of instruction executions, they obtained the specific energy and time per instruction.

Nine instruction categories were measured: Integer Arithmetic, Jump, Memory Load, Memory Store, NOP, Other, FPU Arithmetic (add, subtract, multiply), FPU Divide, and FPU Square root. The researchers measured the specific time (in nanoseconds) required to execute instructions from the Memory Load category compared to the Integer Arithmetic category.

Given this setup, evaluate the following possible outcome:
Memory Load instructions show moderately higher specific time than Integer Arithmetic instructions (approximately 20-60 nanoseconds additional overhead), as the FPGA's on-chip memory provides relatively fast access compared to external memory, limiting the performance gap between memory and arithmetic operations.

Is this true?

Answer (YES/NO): NO